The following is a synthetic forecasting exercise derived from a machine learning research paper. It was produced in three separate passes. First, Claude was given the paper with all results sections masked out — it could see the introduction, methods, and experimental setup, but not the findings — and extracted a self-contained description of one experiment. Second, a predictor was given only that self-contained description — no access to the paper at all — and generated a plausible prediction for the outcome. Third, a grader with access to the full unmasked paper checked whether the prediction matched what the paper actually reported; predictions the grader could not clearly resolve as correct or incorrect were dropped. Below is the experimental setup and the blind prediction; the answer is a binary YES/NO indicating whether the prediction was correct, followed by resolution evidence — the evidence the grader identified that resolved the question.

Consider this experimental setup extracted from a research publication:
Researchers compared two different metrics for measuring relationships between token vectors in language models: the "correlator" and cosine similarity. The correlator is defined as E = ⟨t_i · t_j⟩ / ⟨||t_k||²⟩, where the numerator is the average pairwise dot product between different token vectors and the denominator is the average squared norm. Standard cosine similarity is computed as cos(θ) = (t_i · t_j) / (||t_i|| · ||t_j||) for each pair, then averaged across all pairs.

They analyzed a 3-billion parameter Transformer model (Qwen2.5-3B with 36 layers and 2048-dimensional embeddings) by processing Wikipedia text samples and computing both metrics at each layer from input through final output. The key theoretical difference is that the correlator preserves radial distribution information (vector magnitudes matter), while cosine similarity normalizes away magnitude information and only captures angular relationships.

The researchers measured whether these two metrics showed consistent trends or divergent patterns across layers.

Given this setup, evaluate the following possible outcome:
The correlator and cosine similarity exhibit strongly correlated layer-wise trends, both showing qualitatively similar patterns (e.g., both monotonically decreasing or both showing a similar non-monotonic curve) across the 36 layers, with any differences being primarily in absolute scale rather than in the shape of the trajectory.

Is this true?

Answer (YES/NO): YES